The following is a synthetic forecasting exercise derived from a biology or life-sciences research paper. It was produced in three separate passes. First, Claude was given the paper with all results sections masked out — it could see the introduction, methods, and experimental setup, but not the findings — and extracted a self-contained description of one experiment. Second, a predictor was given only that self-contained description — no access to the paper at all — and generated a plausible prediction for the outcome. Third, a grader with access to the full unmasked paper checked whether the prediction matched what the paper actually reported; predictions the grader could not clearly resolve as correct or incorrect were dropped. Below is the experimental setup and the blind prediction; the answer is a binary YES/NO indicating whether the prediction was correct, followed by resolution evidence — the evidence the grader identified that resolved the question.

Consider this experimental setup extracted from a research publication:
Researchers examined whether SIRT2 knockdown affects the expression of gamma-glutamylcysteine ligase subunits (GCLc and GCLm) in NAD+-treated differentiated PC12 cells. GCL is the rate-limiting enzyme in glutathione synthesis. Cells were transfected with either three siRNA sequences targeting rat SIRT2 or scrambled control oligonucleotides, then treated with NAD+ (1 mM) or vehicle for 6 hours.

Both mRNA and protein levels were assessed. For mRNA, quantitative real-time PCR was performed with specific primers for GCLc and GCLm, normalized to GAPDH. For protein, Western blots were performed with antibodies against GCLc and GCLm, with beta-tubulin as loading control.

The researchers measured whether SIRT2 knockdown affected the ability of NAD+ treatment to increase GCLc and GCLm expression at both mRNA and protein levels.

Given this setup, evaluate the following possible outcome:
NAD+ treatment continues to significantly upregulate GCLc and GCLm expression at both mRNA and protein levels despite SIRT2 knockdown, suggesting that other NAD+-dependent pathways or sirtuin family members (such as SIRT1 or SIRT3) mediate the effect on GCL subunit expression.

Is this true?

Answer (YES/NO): NO